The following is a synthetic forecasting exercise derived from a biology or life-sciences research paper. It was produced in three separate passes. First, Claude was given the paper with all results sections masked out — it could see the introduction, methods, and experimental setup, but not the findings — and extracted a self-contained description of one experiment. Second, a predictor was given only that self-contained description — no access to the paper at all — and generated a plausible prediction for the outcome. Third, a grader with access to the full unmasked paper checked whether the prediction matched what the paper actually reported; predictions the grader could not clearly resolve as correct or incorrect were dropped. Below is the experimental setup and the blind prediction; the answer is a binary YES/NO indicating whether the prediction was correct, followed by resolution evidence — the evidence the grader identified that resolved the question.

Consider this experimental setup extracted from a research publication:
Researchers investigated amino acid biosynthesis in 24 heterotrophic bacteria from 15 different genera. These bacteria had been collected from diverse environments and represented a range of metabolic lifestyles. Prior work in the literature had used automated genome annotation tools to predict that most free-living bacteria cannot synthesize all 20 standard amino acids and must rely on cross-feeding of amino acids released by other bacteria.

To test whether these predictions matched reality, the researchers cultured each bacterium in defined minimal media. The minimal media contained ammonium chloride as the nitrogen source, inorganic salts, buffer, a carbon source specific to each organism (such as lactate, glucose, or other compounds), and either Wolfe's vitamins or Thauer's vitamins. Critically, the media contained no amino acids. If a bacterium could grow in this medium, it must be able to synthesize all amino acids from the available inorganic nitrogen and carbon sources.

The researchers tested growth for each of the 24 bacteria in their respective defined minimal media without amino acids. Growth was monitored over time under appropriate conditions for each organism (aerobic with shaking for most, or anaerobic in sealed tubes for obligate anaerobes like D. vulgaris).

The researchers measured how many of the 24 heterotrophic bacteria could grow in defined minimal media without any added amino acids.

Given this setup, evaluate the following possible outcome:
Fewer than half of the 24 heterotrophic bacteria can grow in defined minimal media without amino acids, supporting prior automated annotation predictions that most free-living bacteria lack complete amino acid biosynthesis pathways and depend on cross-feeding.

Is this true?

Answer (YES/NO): NO